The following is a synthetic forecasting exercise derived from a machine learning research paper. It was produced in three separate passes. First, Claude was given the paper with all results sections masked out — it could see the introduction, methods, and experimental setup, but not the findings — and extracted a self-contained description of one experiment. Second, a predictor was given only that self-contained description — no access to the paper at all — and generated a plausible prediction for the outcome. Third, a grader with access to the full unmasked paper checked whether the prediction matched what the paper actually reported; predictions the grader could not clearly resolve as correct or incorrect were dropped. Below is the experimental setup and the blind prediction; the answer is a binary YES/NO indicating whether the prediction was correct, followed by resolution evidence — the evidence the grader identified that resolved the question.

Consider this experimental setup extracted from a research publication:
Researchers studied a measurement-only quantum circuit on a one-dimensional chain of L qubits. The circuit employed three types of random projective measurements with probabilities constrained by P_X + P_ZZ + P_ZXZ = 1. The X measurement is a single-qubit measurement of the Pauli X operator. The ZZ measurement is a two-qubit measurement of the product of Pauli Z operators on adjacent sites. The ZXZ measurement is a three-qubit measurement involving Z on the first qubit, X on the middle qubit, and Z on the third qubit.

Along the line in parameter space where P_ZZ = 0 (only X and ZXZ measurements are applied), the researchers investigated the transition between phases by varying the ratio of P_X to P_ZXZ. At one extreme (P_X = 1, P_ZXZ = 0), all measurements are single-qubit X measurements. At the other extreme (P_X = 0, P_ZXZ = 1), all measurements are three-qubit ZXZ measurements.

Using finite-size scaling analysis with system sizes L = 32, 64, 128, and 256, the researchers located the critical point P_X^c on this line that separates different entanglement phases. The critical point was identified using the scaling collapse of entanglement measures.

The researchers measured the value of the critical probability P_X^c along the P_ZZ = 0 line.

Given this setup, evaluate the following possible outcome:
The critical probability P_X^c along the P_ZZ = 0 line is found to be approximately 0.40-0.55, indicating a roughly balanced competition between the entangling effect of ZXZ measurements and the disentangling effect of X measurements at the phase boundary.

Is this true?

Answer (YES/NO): YES